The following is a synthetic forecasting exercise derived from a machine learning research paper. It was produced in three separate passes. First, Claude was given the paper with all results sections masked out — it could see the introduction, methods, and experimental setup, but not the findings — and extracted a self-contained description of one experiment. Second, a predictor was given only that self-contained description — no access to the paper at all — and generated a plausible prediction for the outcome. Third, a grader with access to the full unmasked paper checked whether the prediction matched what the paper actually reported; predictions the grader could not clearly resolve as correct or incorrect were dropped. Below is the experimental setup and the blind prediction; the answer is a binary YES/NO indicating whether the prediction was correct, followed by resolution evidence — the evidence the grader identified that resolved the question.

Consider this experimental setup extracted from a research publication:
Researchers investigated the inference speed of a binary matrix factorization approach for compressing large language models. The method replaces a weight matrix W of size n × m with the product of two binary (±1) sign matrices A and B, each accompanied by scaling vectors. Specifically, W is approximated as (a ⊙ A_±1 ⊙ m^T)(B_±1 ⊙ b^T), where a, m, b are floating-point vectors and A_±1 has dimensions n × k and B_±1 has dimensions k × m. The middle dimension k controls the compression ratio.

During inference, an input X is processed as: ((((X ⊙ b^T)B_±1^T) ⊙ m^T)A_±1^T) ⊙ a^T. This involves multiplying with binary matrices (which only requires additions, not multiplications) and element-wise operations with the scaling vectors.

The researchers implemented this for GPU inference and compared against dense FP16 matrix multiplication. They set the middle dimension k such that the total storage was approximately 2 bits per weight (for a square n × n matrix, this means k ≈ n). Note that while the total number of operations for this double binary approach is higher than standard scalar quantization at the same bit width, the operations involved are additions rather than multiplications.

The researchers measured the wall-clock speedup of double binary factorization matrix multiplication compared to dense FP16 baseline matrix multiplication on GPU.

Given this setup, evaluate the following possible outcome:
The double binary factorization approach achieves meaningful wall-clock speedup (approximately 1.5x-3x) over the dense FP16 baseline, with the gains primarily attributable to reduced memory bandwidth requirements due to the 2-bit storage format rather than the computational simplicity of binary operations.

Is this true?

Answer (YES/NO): NO